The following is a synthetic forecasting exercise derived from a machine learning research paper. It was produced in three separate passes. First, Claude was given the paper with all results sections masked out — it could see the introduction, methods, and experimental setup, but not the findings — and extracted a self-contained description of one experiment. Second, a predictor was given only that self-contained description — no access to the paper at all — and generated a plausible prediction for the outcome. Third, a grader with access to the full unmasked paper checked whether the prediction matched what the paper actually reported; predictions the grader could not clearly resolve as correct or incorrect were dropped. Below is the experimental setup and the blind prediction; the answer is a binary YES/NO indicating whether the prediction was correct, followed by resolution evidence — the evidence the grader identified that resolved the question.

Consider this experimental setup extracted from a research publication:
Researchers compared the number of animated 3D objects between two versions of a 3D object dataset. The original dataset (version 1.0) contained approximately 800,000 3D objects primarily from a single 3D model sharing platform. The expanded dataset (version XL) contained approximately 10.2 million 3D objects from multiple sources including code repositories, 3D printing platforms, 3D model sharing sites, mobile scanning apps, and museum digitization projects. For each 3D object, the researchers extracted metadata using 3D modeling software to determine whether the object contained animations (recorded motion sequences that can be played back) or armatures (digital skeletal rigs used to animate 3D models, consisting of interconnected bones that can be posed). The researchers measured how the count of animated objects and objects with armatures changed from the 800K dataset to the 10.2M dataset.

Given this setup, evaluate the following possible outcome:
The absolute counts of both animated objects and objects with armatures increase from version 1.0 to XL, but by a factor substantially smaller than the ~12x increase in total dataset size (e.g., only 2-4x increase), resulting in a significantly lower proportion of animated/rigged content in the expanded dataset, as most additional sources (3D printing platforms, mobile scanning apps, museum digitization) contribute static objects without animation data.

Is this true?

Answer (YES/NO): NO